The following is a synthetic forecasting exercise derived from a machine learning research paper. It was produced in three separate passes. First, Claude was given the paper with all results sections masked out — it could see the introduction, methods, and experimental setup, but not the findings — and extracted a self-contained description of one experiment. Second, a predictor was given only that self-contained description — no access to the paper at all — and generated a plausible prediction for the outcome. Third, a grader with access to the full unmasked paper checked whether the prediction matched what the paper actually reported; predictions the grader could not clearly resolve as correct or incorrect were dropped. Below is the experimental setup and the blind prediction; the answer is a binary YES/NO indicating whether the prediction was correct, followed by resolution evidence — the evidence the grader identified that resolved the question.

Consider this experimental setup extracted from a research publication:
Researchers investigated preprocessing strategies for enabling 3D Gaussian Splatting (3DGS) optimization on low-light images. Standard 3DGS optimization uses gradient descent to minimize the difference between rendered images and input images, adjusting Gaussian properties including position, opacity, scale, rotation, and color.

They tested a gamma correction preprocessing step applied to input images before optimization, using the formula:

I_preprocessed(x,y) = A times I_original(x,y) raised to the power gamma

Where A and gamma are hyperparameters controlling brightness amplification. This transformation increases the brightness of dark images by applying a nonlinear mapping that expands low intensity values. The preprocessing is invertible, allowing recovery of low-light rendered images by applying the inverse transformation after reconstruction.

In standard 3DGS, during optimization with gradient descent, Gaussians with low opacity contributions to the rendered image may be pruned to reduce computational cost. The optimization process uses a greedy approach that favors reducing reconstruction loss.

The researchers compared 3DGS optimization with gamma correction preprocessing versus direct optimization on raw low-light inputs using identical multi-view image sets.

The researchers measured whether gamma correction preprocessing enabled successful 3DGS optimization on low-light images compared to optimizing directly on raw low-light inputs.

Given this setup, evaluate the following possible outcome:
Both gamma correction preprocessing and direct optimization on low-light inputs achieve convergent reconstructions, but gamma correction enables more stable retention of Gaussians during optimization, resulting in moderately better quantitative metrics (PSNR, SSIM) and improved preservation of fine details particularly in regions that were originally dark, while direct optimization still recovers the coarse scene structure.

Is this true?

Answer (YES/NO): NO